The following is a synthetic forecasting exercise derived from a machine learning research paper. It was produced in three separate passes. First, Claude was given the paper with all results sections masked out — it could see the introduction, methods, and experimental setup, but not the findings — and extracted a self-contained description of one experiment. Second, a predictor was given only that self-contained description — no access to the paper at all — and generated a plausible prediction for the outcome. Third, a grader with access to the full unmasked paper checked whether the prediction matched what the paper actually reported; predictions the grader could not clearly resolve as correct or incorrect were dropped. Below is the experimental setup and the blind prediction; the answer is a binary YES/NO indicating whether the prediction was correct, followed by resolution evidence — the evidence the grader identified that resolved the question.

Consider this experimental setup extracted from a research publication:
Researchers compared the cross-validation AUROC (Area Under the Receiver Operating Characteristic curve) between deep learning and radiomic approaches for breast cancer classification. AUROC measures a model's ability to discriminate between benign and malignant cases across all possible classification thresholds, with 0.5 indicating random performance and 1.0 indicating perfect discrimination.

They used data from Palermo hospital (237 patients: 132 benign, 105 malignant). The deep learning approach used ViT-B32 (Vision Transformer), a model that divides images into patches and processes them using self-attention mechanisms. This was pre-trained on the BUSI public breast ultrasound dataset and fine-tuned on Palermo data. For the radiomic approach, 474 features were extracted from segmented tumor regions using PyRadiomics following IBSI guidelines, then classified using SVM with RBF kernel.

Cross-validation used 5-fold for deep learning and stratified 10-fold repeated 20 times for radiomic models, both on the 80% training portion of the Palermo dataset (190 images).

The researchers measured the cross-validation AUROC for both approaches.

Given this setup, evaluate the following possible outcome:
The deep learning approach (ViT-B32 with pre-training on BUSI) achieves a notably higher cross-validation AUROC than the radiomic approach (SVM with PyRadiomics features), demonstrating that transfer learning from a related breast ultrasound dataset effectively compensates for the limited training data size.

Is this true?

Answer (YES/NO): YES